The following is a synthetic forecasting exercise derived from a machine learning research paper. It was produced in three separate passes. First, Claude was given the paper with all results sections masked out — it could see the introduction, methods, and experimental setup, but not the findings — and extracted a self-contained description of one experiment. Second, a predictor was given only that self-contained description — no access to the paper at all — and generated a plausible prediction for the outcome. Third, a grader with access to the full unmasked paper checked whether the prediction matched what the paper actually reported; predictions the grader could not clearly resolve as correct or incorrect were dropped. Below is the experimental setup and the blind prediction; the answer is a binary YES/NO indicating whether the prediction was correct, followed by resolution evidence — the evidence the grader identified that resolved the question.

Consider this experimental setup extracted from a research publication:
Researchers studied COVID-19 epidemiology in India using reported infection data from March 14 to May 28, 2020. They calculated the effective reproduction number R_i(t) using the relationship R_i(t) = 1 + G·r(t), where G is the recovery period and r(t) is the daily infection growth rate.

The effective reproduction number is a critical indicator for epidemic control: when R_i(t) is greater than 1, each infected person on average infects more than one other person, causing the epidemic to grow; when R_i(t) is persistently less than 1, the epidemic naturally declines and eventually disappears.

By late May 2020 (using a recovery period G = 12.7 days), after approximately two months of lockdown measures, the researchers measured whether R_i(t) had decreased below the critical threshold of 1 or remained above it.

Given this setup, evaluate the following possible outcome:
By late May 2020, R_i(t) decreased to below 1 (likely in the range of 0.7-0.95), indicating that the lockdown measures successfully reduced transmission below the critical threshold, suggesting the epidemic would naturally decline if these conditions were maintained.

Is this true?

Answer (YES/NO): NO